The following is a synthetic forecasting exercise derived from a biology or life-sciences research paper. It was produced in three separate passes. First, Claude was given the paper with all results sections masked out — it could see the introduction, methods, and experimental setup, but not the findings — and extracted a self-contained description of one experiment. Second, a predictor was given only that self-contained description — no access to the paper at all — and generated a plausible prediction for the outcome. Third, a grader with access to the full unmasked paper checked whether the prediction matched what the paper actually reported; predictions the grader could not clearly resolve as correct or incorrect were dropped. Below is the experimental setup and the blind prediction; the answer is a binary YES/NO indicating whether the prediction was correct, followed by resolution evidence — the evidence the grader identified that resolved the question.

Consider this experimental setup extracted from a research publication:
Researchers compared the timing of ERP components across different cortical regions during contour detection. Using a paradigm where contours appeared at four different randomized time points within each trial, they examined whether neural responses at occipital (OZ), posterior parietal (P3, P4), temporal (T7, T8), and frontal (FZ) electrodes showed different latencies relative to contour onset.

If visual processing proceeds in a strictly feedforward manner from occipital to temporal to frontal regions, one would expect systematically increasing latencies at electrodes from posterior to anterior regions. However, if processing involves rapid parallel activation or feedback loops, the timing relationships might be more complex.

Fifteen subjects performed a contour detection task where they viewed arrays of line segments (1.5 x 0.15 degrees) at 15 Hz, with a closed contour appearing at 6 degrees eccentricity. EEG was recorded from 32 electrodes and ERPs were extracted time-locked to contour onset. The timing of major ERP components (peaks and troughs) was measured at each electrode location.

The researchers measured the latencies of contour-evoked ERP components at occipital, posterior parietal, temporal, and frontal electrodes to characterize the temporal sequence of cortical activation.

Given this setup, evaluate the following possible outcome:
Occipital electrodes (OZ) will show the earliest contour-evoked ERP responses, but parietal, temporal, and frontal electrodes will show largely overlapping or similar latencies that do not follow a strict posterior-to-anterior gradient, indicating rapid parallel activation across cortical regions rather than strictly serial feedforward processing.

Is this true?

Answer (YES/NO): NO